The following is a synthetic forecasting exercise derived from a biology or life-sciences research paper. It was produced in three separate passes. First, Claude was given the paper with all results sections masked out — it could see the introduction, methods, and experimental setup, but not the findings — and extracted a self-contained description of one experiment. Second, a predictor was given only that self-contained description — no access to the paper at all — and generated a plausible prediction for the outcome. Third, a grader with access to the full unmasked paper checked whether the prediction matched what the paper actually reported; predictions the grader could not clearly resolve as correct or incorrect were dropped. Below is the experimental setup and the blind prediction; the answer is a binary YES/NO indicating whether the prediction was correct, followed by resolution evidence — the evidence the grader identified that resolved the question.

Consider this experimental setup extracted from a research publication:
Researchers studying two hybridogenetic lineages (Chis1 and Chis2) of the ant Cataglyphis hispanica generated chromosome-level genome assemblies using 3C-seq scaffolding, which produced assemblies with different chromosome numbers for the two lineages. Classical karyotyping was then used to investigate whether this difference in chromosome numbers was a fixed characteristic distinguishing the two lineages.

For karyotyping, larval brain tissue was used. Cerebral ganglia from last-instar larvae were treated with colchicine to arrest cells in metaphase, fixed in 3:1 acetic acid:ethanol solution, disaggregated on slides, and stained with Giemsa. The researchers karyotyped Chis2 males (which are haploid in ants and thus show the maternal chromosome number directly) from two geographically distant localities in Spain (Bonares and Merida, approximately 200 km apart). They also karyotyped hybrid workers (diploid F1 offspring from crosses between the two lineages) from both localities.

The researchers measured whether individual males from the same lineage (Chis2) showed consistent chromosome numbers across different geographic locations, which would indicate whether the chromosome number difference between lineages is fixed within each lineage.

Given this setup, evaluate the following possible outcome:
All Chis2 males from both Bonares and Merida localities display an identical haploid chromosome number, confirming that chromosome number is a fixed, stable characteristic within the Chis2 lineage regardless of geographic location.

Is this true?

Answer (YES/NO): YES